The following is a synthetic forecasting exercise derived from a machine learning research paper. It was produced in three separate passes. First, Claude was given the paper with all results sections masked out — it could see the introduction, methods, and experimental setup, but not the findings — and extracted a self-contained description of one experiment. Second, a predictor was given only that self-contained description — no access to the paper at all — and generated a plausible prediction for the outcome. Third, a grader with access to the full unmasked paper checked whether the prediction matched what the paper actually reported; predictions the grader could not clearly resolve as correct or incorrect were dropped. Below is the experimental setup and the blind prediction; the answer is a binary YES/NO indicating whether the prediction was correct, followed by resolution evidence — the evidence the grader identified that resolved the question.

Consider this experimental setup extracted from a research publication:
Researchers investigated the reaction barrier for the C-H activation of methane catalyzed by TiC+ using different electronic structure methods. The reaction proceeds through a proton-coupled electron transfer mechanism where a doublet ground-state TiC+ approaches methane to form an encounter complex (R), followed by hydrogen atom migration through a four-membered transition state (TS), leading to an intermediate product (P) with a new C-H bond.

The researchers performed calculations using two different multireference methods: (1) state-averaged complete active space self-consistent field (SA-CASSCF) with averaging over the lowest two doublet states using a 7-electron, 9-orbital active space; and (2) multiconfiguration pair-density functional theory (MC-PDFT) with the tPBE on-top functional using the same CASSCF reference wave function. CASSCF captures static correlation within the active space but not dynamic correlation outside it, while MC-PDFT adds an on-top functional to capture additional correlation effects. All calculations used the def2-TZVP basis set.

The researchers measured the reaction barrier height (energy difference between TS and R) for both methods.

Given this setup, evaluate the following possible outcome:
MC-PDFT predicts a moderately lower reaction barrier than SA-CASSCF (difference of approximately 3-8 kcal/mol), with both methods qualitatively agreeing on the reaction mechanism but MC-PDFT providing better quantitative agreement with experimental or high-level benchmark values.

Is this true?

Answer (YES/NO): NO